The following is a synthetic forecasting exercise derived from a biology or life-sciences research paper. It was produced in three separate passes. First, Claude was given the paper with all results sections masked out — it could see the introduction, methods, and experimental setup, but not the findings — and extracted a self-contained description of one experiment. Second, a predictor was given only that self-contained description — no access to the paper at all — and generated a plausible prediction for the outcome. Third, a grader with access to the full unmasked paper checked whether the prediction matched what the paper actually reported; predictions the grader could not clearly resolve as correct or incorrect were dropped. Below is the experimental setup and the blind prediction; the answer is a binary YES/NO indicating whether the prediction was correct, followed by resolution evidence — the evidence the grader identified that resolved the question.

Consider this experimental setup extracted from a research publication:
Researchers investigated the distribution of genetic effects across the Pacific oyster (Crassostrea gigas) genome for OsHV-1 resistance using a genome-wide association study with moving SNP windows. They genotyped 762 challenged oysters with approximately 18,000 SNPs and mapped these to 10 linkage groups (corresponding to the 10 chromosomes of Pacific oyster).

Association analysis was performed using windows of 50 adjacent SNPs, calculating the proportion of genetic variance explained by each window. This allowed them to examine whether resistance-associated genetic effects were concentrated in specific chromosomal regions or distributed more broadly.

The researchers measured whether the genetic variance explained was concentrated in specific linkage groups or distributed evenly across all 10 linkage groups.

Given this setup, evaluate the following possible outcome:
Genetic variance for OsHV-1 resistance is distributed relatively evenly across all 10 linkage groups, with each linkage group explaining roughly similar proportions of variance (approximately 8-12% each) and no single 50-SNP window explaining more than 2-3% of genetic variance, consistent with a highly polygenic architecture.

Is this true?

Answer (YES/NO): NO